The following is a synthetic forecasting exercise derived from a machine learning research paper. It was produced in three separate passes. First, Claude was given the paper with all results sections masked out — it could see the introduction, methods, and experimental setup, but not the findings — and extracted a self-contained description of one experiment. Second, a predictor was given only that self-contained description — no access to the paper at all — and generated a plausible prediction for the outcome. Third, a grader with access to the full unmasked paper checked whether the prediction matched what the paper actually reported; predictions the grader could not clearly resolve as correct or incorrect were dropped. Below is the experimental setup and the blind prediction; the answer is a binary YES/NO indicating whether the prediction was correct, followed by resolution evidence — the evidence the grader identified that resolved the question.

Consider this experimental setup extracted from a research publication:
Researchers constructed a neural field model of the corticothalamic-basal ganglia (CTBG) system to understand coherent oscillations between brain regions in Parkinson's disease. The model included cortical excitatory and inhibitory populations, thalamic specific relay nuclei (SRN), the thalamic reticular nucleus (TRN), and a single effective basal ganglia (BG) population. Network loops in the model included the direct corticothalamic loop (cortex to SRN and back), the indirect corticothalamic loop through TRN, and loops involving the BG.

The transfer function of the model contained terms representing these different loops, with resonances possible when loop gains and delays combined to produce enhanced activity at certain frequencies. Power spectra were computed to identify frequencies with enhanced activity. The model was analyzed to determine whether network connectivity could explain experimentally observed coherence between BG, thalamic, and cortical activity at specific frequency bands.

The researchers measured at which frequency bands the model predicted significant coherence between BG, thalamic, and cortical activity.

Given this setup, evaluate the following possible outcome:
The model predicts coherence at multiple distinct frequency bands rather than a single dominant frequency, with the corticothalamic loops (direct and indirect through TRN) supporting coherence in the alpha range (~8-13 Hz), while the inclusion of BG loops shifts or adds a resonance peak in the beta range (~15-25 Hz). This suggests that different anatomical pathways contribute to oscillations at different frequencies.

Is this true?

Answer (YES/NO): NO